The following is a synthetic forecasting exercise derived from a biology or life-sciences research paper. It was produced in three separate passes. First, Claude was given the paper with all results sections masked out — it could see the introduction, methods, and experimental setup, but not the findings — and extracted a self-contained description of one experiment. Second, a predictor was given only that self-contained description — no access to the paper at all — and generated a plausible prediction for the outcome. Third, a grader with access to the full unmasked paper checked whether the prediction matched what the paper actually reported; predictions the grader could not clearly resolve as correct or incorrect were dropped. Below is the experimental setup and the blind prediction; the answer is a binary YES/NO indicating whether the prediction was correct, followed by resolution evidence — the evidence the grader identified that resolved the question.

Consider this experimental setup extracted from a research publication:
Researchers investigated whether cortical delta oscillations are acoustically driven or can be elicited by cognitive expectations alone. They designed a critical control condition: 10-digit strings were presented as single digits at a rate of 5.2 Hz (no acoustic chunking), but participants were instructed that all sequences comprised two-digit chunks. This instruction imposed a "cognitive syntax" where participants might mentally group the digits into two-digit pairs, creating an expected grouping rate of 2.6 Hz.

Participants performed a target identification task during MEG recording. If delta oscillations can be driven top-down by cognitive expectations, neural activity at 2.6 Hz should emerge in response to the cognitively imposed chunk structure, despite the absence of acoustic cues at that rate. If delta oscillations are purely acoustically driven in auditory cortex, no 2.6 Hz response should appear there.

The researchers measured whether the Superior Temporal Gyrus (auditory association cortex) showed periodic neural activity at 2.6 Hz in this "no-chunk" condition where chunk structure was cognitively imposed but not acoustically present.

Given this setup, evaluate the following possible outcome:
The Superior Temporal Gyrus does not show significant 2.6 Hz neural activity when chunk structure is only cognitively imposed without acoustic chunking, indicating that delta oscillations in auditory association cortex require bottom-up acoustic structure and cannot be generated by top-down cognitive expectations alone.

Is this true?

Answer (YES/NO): YES